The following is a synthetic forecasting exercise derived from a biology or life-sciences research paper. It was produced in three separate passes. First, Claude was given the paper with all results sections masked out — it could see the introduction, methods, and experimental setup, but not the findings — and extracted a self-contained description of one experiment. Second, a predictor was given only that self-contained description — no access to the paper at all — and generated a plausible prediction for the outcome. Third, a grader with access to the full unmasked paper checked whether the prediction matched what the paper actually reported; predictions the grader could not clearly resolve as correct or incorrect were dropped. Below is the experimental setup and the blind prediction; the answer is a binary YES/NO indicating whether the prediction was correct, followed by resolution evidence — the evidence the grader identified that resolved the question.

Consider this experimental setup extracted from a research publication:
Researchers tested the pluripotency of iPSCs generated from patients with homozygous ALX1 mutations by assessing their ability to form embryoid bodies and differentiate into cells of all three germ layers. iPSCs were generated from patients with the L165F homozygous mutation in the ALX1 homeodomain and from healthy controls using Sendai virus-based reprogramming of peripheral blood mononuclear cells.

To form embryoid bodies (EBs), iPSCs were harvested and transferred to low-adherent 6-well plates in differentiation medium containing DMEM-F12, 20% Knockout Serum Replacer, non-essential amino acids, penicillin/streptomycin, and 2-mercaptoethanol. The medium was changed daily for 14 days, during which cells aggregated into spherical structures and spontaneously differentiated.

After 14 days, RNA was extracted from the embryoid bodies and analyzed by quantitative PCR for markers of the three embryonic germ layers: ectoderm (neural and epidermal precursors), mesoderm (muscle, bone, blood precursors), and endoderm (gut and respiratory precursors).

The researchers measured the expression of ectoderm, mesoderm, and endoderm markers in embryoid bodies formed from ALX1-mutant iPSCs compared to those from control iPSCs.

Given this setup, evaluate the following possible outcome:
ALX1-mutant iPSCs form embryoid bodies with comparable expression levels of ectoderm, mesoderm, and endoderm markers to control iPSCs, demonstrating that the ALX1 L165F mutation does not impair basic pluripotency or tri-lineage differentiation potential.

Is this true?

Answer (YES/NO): YES